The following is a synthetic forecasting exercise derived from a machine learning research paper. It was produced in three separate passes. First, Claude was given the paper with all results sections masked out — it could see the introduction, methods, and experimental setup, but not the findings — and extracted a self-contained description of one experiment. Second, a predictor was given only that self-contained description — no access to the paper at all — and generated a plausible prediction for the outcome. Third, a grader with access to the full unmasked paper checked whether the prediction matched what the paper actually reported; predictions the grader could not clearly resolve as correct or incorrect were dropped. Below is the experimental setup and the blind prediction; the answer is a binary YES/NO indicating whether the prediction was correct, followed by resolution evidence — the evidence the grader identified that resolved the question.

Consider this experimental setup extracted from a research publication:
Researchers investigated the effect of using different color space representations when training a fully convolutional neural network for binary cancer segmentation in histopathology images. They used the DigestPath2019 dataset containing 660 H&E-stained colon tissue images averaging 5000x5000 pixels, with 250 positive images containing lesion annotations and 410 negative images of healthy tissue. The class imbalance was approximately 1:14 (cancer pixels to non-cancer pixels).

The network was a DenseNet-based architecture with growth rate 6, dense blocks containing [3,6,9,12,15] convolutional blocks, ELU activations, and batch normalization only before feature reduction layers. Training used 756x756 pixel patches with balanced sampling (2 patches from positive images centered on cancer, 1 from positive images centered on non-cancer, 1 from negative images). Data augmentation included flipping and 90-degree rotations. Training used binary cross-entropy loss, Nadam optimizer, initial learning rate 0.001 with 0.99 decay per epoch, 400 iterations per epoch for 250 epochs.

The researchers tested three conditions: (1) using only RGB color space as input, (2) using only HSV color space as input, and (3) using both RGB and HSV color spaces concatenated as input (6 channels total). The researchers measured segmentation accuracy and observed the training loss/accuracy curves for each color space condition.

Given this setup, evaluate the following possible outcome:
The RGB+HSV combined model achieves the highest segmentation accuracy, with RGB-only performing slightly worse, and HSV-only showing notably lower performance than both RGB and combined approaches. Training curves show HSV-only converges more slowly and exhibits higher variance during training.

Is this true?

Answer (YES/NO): NO